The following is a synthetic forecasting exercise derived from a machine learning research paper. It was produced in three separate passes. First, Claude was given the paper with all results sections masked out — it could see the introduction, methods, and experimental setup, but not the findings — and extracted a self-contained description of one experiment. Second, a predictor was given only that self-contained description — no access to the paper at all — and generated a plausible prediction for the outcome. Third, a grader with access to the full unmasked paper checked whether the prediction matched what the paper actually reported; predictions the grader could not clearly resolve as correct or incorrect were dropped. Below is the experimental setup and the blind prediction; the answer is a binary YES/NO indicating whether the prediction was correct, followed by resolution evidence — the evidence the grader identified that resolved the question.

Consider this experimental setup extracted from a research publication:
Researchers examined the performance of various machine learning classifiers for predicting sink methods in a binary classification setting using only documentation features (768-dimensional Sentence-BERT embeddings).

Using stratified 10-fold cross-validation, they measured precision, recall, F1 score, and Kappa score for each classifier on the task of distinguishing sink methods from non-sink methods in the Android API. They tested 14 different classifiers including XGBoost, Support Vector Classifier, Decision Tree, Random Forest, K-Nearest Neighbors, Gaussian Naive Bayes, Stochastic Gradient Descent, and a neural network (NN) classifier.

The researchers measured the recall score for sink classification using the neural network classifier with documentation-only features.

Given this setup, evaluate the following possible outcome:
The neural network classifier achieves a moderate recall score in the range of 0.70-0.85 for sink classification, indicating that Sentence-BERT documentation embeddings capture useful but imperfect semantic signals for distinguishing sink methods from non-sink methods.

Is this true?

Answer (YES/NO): NO